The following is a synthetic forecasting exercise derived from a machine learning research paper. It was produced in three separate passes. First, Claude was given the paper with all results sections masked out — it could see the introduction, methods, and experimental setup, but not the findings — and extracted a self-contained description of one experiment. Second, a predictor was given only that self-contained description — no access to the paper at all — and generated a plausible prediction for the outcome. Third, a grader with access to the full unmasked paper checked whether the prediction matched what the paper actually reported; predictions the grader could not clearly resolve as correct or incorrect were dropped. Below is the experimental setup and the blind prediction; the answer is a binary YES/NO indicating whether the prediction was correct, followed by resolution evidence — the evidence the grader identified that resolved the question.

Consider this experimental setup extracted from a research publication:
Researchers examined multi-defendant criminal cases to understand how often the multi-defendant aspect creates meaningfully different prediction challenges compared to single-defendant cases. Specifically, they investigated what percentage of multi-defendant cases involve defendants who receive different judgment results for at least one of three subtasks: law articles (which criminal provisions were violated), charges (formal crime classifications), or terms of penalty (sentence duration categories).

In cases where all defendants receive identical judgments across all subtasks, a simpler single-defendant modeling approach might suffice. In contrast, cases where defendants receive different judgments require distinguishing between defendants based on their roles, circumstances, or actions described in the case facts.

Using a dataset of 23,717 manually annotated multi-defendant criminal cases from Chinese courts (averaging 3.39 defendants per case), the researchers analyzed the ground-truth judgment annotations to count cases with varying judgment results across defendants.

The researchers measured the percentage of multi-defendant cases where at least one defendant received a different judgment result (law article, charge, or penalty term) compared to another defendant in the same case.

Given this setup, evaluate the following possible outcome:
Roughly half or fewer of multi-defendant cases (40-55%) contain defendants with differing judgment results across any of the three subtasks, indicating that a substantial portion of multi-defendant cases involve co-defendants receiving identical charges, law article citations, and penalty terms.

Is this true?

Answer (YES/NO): NO